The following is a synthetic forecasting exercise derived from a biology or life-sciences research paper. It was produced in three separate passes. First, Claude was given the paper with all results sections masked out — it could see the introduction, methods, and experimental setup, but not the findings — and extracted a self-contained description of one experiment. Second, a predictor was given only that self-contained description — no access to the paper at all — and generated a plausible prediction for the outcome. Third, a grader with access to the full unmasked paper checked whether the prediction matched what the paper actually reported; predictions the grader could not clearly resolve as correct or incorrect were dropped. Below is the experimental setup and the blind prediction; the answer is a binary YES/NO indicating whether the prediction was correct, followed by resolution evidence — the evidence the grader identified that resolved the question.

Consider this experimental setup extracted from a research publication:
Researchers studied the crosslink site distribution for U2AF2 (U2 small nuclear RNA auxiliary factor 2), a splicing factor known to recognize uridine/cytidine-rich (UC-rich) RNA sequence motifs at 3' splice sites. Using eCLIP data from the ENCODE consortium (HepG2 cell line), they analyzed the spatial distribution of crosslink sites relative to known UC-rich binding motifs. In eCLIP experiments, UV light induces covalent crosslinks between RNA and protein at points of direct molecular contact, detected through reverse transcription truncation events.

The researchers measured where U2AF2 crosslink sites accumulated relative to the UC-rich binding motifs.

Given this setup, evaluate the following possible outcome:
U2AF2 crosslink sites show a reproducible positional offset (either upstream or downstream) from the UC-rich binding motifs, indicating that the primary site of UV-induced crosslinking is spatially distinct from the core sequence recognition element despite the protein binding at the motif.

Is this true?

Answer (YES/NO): NO